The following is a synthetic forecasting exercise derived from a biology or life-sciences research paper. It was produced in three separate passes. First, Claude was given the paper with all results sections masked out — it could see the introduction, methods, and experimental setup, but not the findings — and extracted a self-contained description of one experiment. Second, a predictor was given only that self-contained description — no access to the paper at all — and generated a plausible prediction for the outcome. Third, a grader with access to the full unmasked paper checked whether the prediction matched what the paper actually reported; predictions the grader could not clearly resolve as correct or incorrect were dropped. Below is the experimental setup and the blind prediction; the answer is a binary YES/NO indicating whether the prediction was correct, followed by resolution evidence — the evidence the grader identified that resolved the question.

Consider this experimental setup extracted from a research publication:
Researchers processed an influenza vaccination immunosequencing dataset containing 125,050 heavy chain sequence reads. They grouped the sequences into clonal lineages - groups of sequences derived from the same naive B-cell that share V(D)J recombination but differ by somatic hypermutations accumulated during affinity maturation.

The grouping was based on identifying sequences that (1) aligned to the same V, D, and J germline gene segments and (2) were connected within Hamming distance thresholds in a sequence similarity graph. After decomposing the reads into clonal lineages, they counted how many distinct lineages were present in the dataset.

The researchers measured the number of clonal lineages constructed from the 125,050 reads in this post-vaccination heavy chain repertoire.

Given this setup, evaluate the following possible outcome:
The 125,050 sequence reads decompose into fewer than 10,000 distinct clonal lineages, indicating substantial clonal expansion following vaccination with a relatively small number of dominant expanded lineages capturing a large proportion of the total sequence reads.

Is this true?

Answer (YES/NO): YES